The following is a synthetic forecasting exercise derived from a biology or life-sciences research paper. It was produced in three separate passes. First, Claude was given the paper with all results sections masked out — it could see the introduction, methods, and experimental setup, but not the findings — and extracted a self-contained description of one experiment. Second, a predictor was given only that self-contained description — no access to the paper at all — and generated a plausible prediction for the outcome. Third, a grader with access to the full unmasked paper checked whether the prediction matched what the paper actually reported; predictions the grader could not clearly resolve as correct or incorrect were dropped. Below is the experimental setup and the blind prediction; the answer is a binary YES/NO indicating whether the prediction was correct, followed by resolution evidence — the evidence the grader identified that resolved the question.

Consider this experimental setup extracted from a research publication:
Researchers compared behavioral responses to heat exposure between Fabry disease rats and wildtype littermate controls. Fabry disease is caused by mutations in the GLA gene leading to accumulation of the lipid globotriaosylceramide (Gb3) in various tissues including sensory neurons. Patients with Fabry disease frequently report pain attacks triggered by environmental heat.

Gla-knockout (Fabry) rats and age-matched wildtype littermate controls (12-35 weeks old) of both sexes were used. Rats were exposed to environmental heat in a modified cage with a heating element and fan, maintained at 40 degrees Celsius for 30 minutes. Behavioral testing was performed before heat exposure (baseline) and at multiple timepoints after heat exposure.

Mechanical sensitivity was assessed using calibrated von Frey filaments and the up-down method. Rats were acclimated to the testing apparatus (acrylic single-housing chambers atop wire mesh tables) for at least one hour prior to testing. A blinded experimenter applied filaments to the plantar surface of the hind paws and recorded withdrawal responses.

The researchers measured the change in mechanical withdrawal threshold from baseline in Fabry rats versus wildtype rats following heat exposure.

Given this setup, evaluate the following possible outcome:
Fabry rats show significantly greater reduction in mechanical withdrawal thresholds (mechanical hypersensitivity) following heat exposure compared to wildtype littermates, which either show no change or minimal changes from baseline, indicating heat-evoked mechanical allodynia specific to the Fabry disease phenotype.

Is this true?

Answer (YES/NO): YES